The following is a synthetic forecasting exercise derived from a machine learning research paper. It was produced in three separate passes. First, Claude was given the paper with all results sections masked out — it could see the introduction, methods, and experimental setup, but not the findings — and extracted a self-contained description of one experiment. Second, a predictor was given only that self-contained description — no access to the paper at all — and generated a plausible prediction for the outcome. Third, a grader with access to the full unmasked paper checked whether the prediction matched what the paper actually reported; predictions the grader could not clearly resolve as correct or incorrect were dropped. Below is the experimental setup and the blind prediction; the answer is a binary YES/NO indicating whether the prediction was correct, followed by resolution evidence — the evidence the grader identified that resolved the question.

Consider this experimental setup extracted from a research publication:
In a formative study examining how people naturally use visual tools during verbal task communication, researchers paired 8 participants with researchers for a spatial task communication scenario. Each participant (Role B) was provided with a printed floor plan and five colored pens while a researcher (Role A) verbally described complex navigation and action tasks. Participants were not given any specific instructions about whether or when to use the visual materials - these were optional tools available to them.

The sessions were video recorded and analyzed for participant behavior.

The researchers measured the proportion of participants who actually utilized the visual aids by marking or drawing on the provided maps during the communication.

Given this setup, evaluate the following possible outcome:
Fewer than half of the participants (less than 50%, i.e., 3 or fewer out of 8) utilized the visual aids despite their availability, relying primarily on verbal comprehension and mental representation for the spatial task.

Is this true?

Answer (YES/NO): NO